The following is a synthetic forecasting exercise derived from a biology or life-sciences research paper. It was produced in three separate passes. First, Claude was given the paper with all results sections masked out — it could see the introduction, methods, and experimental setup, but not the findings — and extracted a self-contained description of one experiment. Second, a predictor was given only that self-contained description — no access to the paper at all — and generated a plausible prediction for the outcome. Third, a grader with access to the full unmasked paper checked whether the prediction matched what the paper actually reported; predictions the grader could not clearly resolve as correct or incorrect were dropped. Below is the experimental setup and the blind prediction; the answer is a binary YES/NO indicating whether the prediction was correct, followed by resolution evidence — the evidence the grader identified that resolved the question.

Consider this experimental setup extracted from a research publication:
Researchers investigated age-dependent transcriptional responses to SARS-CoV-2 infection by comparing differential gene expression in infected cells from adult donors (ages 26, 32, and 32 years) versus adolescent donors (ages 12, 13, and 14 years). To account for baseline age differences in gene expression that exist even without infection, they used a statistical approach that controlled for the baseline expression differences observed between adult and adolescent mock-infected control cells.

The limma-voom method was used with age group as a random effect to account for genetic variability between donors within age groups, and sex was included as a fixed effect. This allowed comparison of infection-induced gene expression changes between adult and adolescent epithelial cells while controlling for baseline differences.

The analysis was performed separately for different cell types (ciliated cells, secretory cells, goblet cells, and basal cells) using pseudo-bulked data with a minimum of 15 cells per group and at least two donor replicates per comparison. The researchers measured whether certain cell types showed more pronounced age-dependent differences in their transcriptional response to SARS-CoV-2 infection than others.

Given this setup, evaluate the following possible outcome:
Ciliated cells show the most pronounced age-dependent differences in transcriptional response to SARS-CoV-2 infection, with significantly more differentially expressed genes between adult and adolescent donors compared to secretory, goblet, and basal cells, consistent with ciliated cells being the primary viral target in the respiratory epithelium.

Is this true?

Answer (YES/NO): NO